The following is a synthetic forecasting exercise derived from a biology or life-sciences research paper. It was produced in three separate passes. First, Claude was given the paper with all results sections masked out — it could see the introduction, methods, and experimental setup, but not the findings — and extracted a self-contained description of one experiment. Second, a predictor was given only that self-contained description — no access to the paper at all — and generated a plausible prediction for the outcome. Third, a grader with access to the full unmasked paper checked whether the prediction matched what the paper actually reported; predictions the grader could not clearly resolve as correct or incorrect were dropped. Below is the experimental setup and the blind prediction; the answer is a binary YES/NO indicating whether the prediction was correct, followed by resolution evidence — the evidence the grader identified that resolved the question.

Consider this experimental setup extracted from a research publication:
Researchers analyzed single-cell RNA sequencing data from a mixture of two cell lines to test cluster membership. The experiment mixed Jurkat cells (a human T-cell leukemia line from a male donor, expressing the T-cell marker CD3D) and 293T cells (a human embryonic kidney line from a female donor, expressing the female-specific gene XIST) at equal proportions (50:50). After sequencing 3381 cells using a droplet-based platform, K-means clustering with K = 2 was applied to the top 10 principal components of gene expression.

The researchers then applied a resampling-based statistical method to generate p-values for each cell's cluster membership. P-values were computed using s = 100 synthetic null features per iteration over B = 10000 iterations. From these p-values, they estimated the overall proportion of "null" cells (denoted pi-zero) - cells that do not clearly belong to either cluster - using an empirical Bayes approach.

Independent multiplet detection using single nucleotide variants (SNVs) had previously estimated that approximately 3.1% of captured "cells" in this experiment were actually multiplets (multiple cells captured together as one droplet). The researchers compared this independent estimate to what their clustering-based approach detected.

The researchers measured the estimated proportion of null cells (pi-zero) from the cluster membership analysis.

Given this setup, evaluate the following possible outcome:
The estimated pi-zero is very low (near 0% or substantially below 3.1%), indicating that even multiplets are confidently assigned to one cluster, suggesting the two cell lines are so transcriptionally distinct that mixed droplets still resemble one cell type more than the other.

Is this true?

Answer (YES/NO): NO